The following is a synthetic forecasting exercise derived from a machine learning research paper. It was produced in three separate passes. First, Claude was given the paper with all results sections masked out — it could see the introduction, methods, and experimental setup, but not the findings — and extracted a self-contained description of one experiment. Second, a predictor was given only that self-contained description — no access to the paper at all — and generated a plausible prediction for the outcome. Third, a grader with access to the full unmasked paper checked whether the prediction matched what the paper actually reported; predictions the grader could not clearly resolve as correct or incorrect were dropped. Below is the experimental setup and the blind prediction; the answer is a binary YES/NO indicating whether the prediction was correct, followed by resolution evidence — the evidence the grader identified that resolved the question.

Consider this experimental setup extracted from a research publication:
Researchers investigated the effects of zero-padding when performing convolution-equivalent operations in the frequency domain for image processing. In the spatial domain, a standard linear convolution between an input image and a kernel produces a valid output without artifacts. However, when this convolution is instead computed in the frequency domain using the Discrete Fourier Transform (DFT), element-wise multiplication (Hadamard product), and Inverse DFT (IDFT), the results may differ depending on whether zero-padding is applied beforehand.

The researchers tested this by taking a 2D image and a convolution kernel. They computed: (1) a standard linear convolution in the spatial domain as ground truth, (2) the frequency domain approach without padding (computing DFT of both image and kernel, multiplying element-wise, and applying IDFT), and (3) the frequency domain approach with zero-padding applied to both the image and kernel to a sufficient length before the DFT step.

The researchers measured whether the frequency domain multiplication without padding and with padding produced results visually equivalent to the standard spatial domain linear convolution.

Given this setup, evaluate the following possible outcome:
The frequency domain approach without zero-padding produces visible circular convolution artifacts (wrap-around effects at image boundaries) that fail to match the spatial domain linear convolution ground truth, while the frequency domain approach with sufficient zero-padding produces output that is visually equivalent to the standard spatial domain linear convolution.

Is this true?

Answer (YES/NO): YES